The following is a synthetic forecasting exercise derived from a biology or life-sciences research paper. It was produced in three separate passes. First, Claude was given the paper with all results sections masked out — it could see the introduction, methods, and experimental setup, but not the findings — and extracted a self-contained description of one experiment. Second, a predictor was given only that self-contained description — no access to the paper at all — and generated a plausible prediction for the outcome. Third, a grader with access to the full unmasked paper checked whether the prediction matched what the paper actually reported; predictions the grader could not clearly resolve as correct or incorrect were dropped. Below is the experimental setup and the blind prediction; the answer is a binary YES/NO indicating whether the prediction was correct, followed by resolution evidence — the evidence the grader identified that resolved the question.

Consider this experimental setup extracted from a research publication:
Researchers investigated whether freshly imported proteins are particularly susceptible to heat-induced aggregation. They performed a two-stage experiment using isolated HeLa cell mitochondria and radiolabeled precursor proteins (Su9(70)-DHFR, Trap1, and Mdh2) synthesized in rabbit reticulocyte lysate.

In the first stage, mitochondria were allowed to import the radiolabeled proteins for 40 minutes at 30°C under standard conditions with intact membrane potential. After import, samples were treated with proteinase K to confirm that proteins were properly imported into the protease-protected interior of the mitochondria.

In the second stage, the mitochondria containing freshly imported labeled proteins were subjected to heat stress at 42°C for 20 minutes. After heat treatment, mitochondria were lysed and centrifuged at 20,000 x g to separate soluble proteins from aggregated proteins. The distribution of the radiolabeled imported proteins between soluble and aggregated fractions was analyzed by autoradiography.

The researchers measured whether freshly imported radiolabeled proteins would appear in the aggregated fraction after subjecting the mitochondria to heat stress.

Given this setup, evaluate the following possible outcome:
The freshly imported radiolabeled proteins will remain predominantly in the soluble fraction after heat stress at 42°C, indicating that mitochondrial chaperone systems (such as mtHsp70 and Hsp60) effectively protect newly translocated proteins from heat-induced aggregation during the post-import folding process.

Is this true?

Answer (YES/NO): NO